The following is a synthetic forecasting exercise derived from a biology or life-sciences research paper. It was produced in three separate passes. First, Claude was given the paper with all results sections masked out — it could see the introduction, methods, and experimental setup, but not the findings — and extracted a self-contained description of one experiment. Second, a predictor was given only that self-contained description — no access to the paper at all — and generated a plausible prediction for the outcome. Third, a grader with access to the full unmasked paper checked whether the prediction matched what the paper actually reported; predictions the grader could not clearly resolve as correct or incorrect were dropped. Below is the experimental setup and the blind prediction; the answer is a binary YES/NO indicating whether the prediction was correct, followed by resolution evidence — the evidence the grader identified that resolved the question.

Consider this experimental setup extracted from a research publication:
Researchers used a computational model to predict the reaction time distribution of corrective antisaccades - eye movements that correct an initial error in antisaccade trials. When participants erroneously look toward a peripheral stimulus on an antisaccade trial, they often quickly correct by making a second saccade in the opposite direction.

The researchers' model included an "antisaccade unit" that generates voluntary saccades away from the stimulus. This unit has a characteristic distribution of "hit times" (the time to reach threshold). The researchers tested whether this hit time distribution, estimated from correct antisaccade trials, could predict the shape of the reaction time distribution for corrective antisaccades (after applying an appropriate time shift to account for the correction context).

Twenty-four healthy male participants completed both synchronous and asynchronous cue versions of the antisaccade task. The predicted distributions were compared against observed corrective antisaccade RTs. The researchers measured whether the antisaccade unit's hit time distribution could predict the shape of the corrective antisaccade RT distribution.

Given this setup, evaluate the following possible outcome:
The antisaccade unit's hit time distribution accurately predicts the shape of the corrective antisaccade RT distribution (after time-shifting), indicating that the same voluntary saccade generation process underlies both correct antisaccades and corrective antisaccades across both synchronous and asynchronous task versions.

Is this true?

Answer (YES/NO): YES